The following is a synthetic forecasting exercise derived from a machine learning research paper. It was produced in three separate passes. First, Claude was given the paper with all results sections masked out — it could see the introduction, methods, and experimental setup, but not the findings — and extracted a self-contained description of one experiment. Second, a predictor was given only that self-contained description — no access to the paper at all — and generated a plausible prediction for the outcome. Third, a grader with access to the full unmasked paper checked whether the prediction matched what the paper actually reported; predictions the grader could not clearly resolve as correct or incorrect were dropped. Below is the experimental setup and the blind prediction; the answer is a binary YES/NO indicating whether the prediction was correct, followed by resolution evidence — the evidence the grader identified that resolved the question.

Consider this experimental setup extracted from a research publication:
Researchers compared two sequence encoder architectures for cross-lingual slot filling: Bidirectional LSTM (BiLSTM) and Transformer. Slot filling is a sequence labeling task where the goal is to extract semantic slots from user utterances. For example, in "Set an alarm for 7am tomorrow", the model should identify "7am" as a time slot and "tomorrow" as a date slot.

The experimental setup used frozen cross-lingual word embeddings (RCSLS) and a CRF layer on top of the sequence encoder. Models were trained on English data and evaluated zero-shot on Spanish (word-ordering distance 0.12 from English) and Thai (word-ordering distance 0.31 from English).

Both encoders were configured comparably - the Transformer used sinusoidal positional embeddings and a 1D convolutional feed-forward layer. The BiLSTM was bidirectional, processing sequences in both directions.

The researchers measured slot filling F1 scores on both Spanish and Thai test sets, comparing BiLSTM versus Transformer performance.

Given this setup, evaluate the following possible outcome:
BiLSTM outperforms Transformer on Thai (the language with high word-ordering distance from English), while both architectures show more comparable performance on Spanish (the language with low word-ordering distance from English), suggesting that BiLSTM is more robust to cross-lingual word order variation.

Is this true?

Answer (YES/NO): NO